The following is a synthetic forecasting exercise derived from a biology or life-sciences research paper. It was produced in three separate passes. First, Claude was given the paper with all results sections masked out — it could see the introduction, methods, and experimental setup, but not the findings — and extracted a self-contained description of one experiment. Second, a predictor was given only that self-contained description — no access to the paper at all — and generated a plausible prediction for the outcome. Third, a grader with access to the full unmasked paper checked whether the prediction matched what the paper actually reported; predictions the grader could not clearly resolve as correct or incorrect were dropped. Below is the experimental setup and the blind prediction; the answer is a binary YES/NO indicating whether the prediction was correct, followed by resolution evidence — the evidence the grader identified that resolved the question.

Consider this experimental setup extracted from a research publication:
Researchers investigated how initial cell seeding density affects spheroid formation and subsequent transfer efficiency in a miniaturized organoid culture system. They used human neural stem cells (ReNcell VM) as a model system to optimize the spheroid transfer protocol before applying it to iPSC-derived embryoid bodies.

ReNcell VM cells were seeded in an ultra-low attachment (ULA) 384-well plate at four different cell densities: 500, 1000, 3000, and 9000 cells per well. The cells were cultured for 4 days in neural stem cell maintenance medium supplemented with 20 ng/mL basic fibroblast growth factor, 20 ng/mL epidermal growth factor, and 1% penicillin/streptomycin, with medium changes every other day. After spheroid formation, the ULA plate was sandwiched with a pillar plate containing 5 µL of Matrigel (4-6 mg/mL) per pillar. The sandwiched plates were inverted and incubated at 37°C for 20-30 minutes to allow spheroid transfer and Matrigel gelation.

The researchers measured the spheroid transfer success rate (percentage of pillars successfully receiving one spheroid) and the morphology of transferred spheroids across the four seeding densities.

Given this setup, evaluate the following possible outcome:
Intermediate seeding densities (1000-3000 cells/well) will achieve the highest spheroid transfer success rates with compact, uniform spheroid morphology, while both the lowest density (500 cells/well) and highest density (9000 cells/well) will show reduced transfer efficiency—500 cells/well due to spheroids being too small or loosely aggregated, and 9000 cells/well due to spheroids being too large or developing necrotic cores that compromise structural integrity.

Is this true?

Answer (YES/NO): NO